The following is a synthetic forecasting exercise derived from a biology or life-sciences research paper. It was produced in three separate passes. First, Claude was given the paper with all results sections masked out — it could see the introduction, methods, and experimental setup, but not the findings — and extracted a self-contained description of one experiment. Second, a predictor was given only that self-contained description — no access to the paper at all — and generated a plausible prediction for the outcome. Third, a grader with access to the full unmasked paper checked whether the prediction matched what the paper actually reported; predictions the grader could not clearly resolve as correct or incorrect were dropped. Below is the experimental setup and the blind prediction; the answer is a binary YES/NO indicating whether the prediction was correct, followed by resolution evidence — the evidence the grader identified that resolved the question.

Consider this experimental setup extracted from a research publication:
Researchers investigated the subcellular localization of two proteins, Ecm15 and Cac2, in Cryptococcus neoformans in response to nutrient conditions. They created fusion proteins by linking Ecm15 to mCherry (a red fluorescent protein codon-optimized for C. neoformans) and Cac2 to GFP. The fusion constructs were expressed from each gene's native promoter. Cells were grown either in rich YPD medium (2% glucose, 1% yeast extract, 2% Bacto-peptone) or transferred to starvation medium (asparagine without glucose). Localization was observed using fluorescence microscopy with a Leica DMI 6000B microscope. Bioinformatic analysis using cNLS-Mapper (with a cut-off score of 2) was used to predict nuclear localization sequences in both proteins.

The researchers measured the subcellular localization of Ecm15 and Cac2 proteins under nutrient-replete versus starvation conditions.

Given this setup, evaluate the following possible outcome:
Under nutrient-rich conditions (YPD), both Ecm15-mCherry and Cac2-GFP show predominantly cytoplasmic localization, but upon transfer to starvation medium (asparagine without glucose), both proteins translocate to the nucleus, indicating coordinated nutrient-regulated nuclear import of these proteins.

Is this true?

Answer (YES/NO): NO